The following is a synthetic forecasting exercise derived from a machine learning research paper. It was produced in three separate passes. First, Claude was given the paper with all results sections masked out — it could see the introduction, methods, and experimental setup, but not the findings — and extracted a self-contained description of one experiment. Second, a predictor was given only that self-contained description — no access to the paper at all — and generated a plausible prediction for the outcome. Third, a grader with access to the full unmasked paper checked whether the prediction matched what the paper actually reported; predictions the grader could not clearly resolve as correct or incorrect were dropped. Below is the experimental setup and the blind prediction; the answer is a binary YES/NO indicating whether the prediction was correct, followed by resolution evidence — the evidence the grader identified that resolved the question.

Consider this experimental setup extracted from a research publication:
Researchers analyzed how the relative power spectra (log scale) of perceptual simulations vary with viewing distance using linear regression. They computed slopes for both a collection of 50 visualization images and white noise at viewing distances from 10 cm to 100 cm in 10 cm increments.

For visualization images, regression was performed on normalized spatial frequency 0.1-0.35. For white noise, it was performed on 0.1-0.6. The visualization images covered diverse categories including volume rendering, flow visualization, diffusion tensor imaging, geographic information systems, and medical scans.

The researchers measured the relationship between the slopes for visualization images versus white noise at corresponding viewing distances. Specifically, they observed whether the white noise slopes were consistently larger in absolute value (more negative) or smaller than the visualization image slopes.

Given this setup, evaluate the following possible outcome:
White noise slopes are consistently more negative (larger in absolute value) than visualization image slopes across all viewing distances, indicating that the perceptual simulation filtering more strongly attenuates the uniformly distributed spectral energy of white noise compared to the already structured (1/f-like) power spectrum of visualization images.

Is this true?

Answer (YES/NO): YES